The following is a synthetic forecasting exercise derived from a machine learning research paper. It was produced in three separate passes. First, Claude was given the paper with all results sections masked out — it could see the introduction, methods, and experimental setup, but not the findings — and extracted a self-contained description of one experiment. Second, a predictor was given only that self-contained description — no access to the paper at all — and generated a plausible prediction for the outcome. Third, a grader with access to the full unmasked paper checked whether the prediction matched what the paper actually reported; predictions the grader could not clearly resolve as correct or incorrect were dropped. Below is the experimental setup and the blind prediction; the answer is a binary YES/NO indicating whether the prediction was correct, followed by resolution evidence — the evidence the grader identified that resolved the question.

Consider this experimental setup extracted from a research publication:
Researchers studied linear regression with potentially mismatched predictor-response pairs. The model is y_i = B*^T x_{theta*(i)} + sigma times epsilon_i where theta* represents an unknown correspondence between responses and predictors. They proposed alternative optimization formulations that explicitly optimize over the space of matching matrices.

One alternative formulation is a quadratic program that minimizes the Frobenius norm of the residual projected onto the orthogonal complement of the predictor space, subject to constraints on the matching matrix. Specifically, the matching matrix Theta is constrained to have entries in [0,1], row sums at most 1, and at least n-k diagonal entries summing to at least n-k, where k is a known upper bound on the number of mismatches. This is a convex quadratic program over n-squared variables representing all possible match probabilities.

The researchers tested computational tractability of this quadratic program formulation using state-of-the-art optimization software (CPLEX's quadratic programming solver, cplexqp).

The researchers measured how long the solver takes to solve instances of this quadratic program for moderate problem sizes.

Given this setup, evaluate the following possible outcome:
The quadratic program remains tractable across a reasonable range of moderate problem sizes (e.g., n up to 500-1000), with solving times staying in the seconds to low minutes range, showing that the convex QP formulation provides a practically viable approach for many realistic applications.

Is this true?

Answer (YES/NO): NO